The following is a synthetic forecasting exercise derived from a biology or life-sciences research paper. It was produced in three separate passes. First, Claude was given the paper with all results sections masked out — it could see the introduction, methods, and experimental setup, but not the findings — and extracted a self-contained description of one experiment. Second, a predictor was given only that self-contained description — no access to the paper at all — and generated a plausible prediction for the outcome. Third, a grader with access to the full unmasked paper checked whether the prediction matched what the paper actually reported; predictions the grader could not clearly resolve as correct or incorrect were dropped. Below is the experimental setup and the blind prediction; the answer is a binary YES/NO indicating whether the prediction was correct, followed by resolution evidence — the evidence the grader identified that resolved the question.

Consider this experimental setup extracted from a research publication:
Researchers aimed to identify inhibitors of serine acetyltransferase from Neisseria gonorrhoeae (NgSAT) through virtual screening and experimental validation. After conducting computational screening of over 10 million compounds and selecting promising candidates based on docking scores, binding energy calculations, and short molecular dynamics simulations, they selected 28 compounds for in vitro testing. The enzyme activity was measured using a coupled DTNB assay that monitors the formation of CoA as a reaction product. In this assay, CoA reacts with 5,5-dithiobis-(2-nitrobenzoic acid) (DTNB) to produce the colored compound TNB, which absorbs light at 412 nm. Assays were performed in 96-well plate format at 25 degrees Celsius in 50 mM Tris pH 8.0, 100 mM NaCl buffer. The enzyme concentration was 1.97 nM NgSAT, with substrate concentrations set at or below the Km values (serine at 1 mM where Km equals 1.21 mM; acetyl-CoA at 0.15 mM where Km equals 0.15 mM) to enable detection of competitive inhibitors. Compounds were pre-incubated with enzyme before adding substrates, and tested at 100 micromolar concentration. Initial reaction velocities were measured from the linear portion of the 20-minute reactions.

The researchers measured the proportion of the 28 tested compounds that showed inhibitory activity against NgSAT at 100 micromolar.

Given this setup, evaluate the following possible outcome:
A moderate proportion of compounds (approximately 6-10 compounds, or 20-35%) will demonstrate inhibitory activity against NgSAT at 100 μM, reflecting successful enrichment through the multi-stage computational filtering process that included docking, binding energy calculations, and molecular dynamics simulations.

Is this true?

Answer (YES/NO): NO